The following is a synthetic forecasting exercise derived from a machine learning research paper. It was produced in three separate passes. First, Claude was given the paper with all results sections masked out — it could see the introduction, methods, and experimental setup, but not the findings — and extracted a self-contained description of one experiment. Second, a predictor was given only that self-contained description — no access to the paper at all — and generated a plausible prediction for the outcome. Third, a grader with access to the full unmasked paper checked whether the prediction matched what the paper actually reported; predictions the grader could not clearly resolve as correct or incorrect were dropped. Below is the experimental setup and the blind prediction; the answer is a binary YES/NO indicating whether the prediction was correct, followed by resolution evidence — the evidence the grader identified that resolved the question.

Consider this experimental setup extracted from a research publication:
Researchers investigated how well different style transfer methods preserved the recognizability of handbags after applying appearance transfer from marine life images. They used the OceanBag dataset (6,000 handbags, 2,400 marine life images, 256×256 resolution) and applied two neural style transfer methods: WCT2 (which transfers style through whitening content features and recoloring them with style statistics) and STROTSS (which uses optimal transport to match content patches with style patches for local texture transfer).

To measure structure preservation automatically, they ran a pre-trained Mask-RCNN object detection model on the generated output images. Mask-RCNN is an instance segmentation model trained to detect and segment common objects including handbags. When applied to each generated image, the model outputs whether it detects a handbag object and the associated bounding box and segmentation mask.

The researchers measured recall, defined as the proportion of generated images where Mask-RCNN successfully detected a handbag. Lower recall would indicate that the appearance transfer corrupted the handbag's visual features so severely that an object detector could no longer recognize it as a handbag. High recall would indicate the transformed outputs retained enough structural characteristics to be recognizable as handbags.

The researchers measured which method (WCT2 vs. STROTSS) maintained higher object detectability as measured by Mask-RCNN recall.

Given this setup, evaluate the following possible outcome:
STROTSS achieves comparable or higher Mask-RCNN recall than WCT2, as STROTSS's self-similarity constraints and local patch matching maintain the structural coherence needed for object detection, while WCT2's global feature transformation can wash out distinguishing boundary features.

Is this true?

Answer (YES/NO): NO